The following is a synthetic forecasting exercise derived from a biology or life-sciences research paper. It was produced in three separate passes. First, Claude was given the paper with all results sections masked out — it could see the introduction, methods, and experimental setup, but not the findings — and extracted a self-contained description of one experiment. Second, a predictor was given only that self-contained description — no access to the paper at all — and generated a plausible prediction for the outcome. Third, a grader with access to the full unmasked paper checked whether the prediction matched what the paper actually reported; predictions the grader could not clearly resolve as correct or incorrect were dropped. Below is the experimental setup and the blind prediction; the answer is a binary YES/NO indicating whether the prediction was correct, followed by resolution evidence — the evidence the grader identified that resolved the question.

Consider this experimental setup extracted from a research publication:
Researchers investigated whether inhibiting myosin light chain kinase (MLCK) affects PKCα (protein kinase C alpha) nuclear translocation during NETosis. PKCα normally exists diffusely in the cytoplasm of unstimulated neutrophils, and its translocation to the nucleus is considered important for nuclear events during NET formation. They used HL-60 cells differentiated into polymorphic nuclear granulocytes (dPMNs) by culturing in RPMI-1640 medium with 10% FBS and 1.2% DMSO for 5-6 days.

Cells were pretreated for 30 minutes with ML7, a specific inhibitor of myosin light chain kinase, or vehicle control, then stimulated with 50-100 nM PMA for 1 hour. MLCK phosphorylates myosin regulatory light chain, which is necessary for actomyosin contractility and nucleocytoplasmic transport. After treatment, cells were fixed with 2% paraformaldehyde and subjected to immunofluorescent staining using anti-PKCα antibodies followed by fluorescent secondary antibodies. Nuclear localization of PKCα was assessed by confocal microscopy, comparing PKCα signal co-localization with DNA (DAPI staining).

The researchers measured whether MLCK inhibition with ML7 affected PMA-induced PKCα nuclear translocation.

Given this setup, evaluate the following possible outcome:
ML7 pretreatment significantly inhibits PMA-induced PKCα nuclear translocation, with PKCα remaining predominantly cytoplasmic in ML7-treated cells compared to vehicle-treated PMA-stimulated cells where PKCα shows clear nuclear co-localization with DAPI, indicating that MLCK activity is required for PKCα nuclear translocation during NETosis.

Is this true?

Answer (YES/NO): YES